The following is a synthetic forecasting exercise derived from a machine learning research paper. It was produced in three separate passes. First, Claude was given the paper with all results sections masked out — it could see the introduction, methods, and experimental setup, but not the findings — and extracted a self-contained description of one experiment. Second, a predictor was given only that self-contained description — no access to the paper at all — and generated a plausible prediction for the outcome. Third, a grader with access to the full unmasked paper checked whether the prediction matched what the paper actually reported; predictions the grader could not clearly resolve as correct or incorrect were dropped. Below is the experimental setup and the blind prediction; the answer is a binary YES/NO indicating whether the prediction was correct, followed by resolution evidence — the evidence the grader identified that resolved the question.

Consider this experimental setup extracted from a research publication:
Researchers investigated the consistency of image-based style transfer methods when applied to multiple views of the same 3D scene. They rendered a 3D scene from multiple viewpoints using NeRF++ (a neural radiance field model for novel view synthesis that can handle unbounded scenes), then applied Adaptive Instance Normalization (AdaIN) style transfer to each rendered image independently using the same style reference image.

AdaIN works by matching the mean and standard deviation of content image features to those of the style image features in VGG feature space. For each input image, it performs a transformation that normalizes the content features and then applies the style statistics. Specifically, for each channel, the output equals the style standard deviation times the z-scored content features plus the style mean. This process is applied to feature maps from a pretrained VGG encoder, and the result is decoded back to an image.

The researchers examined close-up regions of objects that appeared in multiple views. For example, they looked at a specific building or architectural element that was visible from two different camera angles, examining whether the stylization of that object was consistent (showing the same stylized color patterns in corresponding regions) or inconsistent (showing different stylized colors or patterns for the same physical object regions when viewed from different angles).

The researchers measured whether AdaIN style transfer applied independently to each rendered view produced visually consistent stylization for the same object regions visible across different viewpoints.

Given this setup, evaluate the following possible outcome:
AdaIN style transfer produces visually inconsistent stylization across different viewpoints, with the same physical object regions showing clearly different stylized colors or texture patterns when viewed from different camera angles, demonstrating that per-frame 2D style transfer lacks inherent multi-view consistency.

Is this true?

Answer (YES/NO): YES